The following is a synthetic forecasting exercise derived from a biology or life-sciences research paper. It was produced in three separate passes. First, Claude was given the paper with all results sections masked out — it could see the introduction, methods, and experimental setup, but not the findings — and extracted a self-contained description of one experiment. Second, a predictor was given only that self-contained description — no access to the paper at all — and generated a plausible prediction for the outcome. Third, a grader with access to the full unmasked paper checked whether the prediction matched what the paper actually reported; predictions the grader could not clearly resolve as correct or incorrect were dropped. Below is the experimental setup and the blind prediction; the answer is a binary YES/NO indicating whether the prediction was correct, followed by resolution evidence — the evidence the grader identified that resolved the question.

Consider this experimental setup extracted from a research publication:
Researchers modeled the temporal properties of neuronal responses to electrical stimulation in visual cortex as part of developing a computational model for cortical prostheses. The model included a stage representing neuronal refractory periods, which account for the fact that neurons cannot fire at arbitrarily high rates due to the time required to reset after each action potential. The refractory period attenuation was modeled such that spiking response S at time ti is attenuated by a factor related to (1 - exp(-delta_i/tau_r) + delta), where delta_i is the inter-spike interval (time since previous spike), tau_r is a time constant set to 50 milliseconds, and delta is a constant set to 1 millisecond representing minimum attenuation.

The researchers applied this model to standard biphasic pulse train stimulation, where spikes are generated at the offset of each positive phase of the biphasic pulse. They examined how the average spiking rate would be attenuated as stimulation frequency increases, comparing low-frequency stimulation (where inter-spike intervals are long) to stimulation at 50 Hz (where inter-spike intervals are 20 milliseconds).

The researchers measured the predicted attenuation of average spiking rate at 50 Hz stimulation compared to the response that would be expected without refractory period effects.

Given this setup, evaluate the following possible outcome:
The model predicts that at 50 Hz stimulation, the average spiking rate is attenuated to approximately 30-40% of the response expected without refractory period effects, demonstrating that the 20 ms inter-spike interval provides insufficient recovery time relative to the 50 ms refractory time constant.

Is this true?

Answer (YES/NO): YES